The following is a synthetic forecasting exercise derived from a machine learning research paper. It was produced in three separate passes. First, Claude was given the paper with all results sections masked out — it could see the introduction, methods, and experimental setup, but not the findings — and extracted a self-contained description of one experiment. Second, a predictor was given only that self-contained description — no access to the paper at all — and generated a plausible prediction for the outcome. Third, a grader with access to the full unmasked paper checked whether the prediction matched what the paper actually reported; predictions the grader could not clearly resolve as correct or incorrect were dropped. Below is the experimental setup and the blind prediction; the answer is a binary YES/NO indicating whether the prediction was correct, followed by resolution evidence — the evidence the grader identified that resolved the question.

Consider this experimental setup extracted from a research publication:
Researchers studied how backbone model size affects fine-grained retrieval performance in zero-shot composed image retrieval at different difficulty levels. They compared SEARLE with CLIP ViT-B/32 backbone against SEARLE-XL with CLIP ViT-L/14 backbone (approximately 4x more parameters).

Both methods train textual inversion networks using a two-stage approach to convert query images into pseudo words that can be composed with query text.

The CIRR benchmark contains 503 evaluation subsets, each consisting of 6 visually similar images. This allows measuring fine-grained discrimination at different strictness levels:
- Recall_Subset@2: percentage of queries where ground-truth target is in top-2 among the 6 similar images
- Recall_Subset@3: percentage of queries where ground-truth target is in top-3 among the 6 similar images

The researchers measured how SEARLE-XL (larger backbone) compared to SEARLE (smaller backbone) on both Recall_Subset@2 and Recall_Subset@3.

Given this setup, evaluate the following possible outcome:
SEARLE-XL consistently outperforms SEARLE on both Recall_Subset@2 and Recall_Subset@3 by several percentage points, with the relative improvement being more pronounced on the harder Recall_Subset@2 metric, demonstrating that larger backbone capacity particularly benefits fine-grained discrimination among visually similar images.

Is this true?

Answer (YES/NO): NO